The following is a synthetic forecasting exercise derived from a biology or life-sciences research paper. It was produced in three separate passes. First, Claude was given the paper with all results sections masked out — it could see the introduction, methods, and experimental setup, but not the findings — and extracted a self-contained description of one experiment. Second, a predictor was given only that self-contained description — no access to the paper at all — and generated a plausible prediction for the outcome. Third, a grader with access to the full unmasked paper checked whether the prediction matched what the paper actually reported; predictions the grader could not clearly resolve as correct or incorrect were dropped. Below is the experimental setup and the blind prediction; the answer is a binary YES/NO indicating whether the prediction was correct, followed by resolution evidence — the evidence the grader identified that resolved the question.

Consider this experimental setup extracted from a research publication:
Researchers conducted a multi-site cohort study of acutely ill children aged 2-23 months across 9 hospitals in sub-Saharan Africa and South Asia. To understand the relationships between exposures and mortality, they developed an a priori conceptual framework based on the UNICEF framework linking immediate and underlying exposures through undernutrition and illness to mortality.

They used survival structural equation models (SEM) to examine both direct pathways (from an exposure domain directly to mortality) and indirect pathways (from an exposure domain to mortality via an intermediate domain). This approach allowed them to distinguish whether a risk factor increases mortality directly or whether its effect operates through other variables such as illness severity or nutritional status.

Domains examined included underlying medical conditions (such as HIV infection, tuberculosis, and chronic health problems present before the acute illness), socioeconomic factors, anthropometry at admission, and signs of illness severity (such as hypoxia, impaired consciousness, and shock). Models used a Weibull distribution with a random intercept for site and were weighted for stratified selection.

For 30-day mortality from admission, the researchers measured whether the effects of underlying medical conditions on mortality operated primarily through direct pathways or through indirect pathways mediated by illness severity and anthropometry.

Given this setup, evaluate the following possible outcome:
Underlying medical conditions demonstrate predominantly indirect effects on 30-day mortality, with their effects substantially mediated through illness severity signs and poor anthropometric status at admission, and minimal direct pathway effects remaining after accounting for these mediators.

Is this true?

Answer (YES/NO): NO